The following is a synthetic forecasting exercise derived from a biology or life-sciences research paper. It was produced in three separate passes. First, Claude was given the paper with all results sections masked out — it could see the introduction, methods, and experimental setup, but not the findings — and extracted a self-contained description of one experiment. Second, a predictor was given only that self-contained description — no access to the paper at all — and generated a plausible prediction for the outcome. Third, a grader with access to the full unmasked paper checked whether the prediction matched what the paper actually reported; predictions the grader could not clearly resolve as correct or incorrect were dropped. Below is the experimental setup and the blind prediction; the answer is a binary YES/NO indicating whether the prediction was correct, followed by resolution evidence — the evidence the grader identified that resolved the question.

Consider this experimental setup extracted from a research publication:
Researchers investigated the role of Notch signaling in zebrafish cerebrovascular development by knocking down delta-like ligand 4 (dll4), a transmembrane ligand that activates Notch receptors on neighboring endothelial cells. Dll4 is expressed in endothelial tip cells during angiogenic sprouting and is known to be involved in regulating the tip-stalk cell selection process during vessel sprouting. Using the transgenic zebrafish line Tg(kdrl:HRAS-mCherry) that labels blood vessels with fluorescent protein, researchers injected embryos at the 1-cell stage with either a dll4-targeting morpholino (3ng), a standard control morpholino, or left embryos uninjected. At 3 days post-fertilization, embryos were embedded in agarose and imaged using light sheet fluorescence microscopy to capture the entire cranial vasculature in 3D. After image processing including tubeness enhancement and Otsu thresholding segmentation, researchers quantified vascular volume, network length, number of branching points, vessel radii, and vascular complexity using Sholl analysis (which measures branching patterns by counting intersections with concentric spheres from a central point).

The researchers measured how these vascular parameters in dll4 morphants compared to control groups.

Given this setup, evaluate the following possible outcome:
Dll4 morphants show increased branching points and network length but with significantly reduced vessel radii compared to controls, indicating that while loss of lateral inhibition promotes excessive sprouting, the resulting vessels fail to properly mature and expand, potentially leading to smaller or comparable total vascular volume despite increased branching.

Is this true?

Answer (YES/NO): NO